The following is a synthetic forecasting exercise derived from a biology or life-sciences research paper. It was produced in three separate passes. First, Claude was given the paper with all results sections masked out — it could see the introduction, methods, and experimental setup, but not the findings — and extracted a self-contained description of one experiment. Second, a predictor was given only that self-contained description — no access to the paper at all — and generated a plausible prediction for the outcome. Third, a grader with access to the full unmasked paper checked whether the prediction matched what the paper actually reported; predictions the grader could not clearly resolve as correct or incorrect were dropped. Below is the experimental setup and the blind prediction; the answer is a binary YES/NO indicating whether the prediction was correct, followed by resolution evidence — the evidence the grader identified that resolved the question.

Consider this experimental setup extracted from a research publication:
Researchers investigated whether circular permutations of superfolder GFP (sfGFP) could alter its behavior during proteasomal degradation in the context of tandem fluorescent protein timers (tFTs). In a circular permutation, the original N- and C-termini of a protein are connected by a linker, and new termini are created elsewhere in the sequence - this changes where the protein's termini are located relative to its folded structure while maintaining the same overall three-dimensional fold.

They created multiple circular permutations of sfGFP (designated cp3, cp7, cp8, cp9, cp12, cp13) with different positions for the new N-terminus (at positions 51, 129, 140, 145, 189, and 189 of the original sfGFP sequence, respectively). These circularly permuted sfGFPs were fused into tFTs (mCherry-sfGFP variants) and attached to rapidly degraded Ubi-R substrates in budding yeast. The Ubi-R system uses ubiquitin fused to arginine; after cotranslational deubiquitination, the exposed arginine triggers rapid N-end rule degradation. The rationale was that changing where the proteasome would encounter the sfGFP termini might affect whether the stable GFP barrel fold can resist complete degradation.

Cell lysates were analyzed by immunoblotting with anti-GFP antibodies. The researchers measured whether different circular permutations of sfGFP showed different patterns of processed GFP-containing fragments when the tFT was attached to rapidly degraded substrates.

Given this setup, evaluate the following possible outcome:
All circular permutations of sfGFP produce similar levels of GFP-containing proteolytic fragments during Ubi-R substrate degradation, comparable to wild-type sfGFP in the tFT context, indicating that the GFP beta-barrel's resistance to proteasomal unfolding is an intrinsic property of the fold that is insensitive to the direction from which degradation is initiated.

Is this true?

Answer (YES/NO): NO